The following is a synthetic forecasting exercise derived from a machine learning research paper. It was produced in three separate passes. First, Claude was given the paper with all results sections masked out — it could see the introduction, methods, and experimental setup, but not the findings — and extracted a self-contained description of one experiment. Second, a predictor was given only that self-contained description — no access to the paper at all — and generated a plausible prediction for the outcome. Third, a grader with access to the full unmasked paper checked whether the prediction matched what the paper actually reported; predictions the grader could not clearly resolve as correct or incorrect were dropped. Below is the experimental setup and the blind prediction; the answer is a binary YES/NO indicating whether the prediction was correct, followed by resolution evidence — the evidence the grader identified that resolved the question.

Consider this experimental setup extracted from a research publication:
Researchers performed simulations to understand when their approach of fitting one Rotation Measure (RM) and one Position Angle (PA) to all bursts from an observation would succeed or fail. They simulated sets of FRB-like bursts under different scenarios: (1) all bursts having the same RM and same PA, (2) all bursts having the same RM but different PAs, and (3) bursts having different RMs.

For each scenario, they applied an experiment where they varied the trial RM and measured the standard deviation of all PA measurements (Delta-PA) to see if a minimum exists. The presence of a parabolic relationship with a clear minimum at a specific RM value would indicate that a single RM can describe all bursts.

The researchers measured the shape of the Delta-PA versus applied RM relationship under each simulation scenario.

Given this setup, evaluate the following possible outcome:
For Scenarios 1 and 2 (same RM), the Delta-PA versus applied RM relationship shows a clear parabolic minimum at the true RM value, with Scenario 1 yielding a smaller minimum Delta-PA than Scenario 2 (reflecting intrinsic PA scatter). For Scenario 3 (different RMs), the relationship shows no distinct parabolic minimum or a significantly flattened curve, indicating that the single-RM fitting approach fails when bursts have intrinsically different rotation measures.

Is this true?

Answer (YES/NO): NO